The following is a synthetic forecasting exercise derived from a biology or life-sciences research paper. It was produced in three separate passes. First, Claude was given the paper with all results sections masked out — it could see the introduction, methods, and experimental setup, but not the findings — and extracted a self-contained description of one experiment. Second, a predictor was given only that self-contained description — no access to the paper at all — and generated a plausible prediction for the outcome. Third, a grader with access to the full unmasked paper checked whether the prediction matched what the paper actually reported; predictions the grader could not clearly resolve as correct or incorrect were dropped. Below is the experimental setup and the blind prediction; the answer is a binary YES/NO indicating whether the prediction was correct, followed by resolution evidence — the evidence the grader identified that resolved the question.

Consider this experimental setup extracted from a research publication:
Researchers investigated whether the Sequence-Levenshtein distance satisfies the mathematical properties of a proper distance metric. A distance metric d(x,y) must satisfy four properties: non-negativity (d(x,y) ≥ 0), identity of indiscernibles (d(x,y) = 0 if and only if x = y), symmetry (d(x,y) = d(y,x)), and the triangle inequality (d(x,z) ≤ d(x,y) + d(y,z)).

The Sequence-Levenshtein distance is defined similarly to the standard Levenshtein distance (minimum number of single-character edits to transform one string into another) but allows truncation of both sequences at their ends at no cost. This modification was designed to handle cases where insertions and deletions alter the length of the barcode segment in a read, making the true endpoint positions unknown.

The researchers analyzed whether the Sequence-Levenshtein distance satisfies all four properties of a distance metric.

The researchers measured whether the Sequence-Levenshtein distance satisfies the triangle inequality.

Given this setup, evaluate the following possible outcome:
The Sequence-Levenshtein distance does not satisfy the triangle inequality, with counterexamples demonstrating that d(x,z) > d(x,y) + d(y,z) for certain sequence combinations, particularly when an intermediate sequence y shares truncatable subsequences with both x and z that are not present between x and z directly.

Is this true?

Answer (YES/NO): NO